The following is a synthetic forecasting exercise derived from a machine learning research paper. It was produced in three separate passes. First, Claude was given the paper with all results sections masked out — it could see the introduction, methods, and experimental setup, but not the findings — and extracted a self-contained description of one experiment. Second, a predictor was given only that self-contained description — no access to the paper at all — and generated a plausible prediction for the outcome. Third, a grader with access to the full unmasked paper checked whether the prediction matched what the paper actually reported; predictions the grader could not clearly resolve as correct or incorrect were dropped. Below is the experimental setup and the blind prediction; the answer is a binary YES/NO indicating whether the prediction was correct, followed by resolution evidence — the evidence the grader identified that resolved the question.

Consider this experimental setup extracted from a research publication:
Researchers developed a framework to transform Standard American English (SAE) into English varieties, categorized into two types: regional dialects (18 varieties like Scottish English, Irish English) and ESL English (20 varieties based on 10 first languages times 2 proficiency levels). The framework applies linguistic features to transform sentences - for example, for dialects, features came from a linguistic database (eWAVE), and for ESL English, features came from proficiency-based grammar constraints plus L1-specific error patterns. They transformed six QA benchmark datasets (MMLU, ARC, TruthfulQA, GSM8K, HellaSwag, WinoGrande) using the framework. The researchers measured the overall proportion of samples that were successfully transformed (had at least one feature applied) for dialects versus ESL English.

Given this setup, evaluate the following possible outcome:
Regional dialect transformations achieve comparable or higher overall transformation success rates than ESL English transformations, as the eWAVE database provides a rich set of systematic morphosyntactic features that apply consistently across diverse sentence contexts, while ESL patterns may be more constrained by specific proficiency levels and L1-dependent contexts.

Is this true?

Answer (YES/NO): NO